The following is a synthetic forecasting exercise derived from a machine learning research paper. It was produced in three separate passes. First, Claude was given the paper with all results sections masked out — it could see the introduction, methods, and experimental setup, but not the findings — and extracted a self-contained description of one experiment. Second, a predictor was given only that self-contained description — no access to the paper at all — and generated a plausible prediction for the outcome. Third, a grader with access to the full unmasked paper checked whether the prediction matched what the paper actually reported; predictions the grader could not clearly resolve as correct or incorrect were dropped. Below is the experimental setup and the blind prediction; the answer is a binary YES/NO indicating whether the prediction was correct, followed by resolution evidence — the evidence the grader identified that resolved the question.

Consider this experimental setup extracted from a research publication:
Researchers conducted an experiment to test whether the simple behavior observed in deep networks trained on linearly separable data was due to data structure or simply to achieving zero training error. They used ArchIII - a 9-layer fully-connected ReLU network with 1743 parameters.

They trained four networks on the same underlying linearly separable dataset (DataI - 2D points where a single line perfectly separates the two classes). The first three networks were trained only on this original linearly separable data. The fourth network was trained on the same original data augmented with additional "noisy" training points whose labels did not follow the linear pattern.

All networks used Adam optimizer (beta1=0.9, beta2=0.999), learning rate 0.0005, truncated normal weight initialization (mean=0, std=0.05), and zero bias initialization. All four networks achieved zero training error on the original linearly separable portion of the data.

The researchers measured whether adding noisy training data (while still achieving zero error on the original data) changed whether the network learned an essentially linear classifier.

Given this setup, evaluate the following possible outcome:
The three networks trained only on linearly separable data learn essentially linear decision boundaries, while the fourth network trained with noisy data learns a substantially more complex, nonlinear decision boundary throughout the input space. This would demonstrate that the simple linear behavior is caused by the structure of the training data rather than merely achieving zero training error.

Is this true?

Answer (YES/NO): YES